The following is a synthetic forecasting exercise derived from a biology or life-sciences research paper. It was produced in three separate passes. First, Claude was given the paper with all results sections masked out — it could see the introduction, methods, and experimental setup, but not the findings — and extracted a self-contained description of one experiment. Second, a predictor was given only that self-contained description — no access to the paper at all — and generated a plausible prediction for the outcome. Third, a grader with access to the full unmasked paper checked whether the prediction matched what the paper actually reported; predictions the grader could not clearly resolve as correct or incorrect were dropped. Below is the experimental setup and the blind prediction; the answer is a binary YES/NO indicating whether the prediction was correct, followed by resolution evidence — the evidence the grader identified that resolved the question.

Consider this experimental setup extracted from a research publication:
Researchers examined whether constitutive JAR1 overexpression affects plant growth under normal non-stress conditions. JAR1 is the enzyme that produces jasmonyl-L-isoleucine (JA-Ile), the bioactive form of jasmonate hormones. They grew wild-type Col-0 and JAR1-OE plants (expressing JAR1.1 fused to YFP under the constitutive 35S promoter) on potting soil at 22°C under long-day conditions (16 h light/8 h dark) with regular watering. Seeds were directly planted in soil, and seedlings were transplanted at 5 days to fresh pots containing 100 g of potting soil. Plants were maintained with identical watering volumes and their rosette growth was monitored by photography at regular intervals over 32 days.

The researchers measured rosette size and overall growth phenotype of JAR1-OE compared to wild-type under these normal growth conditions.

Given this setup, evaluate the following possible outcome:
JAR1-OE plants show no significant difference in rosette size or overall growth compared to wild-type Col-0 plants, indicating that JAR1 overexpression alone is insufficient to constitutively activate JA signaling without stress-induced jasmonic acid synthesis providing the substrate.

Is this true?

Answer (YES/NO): NO